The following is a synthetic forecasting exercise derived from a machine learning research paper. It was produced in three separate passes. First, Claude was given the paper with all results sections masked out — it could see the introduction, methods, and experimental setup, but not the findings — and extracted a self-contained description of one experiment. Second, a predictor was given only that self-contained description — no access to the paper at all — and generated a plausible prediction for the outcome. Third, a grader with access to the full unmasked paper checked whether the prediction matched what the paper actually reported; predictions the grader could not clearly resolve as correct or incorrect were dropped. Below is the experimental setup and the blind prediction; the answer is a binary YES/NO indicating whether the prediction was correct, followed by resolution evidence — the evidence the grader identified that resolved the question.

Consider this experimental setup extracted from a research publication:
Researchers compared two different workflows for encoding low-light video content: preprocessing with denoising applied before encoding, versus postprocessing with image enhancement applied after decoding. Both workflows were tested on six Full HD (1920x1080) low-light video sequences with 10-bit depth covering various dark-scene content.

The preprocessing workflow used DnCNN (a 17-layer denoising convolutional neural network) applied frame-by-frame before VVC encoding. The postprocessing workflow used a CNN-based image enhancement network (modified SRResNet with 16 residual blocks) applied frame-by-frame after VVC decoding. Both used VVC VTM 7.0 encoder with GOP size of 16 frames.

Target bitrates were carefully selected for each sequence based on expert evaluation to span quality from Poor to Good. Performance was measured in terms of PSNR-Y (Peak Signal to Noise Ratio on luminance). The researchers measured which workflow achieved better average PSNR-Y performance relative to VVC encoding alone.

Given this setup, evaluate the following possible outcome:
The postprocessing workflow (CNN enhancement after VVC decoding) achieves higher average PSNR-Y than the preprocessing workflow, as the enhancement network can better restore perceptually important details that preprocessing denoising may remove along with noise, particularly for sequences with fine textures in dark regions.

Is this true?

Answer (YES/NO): YES